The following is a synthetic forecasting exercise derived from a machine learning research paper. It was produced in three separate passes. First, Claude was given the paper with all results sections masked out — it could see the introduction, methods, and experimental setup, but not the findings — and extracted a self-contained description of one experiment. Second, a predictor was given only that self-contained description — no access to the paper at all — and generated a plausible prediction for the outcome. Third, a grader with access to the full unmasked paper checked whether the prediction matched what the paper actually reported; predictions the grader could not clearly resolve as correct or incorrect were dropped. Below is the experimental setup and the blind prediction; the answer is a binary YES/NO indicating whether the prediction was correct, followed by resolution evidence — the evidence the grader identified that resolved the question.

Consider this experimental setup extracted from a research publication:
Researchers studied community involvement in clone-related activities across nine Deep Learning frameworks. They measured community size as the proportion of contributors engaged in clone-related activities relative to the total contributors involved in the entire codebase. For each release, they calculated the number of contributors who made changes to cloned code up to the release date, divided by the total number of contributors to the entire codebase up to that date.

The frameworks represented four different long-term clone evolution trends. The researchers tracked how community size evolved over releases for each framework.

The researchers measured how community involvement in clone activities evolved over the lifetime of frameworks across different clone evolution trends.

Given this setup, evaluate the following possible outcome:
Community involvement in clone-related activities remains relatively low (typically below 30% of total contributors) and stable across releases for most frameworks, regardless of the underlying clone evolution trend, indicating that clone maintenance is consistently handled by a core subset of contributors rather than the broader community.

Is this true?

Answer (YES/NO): NO